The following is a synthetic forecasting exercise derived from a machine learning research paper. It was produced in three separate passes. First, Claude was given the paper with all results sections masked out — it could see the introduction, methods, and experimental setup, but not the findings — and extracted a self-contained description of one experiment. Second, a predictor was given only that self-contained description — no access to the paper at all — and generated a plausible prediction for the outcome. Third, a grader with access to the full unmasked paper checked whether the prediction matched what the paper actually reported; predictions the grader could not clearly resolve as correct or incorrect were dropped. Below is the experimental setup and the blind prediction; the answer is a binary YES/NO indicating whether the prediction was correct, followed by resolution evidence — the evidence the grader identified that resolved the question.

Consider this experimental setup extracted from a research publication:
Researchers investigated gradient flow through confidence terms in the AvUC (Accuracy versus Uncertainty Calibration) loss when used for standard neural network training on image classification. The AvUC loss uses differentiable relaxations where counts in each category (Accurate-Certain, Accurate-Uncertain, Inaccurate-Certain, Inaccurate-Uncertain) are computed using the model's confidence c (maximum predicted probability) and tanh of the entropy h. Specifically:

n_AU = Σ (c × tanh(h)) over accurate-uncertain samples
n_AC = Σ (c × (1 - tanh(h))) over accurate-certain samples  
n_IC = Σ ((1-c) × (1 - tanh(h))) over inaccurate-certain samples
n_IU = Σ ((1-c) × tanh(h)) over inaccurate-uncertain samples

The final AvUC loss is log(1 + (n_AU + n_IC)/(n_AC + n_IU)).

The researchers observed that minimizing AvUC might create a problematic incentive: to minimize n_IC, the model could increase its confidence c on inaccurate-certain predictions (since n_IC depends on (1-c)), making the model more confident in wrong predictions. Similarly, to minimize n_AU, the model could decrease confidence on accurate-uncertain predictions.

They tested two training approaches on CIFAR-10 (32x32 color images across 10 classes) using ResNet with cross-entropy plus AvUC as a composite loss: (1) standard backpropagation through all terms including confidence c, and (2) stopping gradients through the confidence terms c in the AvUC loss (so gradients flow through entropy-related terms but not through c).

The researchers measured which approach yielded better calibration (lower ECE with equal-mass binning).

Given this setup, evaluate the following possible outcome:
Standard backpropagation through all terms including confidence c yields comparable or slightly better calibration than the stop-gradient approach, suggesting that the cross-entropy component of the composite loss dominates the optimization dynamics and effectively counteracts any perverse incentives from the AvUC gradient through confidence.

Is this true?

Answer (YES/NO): NO